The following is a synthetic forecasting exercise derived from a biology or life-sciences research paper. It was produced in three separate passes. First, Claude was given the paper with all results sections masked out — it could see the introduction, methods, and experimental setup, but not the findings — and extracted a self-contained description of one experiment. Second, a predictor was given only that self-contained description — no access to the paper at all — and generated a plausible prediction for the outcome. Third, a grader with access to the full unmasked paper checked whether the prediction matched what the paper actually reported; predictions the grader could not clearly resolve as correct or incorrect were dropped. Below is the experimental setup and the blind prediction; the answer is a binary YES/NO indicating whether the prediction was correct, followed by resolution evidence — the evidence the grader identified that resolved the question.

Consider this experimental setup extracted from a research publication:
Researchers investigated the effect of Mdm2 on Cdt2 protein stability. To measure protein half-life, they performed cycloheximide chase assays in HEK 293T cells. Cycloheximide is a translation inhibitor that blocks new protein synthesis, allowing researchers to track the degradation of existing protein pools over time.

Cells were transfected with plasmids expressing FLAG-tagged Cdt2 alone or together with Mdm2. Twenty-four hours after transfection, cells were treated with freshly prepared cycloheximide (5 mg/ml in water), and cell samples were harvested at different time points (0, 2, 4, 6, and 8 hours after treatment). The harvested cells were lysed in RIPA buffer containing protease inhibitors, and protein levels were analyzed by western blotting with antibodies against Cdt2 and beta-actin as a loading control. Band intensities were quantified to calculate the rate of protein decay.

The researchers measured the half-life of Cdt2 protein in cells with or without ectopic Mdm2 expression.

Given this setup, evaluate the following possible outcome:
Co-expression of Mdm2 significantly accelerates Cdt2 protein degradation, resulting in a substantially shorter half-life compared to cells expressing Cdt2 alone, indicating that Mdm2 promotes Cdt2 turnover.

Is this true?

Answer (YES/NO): YES